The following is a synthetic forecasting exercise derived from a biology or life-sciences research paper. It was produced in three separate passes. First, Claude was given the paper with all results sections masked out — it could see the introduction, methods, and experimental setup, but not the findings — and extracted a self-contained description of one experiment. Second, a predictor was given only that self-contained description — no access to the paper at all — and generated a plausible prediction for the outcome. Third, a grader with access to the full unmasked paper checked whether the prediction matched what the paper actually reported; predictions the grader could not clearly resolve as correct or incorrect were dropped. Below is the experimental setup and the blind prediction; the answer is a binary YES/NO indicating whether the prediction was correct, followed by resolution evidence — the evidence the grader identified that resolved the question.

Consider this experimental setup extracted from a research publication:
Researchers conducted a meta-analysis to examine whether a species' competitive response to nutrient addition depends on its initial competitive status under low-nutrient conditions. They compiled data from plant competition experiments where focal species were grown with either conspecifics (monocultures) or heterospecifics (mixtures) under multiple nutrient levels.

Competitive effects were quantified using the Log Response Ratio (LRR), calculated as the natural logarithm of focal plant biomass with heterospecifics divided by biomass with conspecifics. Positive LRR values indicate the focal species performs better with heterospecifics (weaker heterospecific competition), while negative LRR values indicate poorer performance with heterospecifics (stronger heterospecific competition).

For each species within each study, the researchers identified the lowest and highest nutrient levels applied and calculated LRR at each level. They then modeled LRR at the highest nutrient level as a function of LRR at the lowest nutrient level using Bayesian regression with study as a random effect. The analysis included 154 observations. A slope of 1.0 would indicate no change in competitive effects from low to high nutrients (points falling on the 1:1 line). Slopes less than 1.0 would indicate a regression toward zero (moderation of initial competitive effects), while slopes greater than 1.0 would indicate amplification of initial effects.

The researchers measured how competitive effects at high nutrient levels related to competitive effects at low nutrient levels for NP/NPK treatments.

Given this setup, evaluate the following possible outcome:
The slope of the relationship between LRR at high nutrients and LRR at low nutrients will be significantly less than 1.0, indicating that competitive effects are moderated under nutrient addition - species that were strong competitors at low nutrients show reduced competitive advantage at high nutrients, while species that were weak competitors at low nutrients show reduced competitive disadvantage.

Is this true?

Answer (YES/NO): NO